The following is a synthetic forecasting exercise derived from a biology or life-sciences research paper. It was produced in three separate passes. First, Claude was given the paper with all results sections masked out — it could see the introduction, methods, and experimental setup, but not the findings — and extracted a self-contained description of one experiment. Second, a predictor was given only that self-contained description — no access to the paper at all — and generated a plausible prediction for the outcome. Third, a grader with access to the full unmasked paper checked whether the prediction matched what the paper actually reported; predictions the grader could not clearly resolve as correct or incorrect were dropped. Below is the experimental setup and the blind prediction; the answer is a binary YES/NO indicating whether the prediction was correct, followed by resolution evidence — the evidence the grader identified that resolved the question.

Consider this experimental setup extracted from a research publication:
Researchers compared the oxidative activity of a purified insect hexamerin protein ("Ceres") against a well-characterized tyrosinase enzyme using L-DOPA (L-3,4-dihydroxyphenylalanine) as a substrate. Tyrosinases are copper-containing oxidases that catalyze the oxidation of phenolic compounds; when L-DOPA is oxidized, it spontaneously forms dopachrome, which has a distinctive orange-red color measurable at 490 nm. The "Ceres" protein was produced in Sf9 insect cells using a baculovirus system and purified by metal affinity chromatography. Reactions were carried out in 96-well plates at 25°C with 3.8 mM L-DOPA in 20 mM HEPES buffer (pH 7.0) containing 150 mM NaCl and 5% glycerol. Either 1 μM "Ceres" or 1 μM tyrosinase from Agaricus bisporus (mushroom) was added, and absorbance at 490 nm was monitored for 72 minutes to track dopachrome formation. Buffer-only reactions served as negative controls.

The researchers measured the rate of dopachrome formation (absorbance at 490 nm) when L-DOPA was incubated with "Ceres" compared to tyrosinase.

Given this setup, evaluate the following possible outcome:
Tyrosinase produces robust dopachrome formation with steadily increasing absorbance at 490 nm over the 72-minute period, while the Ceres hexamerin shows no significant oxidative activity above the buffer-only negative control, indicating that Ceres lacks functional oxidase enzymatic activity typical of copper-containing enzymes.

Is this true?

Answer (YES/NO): YES